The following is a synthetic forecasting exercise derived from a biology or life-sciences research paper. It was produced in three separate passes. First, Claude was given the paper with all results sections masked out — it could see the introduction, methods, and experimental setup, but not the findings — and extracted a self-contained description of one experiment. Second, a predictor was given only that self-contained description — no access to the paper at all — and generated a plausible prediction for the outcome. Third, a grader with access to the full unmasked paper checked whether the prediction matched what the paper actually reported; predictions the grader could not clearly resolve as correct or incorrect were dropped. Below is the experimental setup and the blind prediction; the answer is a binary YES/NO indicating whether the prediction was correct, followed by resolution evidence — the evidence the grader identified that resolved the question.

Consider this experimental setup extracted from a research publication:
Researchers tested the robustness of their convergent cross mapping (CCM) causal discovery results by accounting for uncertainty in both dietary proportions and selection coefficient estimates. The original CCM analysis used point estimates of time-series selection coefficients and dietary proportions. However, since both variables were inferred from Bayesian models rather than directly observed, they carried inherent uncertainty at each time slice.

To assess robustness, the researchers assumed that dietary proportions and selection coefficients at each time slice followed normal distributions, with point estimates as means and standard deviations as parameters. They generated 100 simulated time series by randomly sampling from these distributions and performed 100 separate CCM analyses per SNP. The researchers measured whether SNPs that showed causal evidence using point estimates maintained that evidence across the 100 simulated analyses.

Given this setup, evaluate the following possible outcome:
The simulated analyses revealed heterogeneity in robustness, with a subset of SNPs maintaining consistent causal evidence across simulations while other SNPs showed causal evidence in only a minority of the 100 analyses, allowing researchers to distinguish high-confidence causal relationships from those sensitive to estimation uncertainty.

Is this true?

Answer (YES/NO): NO